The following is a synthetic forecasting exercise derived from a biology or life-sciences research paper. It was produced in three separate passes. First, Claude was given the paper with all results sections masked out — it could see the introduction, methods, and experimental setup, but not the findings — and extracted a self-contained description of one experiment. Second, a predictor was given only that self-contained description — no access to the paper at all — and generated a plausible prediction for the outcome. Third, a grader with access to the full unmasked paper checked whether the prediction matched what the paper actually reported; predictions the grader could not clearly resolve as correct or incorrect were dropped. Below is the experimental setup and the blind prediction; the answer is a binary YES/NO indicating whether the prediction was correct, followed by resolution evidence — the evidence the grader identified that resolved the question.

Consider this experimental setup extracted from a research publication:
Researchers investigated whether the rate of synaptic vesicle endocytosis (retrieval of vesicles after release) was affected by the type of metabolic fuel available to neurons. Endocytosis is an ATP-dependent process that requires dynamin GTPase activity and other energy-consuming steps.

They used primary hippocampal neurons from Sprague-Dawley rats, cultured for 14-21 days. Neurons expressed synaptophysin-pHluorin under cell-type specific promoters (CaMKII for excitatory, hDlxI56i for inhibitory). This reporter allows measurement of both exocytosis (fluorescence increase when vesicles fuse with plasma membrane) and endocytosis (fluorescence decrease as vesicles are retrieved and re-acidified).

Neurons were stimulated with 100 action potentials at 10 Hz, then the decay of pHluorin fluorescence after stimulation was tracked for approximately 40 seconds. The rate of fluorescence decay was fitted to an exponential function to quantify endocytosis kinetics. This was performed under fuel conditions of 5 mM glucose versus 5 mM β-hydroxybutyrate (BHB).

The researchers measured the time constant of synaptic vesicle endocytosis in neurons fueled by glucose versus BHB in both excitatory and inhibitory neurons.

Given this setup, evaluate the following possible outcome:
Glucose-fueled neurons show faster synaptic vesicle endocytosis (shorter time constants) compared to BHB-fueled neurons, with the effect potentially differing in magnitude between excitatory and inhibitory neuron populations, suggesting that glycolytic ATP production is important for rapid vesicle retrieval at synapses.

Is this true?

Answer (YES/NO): NO